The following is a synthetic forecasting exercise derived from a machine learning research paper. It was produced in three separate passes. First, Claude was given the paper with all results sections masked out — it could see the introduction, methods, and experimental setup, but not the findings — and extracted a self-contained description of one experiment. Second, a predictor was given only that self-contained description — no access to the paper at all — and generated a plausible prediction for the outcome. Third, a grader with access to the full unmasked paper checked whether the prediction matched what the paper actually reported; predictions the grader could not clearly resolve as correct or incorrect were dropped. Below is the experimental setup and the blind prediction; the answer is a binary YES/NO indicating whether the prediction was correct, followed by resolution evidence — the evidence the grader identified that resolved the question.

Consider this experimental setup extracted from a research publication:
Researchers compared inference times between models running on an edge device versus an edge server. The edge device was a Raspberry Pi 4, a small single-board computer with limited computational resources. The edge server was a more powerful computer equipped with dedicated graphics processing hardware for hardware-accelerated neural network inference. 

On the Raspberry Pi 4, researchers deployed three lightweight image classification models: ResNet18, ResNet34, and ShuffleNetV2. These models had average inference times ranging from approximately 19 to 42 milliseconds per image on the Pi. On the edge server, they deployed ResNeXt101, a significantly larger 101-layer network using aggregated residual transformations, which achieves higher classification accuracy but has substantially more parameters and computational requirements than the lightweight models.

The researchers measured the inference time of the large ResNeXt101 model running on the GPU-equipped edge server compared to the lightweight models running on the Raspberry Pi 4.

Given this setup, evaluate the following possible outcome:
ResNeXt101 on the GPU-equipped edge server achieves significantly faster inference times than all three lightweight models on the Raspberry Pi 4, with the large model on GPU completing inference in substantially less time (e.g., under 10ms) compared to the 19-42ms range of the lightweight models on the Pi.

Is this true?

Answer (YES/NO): YES